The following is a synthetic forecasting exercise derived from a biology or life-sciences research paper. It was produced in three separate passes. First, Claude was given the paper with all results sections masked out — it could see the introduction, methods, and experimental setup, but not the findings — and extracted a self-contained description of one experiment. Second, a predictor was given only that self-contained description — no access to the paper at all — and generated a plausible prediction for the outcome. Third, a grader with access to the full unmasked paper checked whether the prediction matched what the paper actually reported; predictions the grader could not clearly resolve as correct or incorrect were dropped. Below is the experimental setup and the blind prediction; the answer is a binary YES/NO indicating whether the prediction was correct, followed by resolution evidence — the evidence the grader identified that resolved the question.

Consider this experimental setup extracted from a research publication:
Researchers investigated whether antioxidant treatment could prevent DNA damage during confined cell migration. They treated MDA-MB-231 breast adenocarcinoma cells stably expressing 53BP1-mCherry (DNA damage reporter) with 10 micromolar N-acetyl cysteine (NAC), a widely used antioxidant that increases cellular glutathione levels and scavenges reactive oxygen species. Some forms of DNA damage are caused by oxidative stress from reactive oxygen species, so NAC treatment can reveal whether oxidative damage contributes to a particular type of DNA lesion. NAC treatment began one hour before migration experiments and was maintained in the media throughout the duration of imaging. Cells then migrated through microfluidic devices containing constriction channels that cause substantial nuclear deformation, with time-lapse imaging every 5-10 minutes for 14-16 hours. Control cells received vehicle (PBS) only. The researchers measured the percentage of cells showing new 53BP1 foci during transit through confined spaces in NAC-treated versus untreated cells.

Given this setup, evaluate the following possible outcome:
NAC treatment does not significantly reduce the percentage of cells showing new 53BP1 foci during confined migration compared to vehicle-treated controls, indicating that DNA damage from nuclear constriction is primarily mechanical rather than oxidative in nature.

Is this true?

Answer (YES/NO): YES